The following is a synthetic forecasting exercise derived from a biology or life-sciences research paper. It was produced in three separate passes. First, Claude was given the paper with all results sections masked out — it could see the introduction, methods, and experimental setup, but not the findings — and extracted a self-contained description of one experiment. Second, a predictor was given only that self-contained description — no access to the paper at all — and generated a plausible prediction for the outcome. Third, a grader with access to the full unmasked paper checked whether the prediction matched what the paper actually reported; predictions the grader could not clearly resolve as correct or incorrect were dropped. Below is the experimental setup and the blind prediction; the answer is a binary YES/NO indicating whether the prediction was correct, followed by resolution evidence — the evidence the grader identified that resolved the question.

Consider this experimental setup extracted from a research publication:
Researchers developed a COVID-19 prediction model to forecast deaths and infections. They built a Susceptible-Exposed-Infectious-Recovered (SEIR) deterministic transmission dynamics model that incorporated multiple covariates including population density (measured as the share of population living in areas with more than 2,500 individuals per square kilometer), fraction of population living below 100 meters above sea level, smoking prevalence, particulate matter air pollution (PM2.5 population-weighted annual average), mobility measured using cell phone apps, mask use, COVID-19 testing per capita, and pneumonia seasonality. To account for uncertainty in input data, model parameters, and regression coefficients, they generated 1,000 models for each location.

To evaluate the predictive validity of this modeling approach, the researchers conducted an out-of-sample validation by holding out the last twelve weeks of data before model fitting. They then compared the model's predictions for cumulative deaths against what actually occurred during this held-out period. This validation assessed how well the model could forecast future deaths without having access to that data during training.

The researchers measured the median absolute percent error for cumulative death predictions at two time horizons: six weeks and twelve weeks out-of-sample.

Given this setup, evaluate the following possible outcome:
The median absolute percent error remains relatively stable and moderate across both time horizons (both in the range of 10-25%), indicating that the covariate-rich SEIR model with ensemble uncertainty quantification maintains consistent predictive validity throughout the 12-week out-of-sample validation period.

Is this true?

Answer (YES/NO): NO